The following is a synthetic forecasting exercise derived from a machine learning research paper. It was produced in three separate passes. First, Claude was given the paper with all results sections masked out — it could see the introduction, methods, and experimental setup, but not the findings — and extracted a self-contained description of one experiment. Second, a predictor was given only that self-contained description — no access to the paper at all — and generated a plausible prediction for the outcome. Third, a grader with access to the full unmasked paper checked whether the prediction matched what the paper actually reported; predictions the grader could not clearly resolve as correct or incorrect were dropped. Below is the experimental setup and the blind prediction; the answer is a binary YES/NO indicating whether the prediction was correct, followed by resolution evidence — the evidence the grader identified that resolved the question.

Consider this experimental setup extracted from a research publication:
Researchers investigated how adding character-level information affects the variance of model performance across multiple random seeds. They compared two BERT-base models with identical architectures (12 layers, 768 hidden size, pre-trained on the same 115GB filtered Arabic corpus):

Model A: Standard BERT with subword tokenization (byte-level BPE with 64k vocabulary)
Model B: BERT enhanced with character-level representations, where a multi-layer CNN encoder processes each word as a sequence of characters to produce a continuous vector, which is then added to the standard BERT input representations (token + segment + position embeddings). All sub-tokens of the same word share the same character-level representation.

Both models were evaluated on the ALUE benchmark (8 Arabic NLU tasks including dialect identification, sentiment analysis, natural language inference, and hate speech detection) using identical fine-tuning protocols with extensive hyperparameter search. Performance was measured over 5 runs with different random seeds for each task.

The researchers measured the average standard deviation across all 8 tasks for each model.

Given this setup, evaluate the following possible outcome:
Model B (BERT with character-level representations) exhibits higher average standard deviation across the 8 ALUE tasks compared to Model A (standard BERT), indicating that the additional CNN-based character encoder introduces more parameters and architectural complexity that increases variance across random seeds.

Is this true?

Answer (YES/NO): NO